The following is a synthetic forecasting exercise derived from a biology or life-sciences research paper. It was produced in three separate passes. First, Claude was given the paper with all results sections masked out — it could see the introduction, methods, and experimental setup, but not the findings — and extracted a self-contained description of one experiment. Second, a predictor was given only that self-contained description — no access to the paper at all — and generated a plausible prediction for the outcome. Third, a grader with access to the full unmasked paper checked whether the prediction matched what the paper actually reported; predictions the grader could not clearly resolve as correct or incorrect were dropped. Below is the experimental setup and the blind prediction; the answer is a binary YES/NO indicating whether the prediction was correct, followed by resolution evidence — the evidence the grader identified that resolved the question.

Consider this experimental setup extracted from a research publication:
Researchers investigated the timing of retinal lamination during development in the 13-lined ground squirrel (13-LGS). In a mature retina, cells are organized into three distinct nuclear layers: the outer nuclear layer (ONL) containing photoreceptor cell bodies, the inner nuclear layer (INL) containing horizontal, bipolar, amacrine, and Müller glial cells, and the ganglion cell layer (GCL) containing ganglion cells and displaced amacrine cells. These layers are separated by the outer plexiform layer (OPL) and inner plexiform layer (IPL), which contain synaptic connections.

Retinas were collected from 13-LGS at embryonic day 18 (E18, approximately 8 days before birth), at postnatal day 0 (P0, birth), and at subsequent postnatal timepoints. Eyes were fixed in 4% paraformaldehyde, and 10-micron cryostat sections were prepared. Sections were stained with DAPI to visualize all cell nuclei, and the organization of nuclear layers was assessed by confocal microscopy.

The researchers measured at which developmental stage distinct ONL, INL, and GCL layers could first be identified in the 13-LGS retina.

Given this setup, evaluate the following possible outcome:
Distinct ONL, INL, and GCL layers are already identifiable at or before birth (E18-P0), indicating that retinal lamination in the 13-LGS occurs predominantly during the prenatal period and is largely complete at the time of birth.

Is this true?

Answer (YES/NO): NO